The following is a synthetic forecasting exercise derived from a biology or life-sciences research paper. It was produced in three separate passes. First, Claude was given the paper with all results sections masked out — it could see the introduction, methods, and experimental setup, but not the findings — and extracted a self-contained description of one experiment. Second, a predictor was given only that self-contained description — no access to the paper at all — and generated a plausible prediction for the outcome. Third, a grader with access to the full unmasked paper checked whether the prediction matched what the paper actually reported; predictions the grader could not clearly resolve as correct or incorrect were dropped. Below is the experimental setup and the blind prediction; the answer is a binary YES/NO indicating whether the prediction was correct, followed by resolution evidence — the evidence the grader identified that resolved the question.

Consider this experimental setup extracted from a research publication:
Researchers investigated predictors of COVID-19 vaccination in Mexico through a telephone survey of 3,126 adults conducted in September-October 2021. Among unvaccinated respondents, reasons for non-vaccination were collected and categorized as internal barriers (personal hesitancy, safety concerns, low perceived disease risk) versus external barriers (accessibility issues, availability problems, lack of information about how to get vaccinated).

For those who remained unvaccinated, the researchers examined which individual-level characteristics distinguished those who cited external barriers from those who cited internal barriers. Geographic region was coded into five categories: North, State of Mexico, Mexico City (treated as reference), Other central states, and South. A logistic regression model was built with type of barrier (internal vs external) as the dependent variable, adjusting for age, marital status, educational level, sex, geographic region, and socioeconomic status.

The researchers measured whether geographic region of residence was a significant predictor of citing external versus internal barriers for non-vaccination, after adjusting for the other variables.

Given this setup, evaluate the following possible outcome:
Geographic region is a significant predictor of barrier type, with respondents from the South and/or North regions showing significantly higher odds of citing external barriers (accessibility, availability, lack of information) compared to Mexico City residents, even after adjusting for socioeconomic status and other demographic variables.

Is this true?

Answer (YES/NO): NO